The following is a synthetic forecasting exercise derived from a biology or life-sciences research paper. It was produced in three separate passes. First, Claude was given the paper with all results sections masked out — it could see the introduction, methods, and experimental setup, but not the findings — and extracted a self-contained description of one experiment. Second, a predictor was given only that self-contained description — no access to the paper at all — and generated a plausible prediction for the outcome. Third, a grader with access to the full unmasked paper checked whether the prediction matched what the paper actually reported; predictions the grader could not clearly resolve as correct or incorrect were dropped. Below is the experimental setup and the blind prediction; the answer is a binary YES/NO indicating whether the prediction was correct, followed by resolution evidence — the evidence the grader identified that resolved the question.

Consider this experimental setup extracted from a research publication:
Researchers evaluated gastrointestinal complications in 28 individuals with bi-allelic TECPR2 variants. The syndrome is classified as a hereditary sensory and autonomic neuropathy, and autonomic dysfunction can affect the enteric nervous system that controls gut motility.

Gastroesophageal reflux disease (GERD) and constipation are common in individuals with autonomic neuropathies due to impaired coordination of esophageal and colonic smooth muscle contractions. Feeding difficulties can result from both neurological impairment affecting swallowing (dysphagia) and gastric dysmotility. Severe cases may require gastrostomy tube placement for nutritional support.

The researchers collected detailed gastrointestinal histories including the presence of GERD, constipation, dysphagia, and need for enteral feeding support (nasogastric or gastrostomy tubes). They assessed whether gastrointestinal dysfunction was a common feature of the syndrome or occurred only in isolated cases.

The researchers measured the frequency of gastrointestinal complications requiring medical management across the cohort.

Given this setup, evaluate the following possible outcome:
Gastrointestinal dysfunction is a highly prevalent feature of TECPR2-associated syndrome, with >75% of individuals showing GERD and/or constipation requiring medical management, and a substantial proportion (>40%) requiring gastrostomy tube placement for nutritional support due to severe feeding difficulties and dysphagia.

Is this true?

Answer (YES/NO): NO